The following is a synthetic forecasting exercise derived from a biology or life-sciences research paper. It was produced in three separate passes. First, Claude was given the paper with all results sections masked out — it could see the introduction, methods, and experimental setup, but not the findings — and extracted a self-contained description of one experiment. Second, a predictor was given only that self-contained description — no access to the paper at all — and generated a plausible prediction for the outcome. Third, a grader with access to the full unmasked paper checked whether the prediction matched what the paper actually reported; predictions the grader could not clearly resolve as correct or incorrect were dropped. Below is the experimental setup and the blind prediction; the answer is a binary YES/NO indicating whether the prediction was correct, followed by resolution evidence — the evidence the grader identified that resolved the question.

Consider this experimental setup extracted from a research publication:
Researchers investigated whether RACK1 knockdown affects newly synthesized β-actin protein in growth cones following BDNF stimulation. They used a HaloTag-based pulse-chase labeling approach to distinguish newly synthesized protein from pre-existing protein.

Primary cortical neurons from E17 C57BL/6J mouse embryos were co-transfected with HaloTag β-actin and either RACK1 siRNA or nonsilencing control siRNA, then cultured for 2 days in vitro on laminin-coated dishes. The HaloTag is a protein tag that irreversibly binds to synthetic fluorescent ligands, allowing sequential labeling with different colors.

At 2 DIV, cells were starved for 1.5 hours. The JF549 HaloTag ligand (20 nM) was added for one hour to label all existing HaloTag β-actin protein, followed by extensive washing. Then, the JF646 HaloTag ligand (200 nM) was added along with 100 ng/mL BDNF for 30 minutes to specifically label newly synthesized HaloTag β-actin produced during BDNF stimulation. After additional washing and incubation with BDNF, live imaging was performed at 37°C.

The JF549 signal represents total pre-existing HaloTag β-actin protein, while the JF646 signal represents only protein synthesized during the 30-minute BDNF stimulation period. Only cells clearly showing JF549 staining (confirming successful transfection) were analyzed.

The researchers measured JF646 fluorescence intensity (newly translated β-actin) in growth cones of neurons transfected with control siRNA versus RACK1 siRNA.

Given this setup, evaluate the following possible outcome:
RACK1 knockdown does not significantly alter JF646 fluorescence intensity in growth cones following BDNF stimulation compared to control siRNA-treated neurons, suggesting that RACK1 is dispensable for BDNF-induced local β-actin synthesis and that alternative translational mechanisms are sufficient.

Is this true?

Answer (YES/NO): NO